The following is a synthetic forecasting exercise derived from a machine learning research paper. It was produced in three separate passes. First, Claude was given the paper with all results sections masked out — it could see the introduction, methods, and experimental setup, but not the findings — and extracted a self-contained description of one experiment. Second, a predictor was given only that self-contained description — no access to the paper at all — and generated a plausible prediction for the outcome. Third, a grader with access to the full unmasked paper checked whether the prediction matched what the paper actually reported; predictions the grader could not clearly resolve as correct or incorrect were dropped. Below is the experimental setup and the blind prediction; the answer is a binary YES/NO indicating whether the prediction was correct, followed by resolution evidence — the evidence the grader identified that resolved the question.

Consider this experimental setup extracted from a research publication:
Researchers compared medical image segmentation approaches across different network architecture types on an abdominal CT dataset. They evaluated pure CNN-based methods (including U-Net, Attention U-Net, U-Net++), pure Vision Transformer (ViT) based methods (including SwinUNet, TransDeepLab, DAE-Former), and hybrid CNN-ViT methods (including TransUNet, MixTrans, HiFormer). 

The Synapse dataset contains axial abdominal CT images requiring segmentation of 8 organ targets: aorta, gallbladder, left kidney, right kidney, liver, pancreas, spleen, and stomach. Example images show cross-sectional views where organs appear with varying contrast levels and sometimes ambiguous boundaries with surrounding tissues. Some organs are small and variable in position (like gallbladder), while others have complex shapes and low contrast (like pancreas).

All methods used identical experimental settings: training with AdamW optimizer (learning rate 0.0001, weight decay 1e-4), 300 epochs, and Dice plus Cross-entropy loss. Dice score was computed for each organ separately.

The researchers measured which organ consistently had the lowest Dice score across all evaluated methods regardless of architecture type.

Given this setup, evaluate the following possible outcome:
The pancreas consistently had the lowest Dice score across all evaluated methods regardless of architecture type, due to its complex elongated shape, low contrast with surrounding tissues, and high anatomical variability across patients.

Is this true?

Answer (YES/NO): YES